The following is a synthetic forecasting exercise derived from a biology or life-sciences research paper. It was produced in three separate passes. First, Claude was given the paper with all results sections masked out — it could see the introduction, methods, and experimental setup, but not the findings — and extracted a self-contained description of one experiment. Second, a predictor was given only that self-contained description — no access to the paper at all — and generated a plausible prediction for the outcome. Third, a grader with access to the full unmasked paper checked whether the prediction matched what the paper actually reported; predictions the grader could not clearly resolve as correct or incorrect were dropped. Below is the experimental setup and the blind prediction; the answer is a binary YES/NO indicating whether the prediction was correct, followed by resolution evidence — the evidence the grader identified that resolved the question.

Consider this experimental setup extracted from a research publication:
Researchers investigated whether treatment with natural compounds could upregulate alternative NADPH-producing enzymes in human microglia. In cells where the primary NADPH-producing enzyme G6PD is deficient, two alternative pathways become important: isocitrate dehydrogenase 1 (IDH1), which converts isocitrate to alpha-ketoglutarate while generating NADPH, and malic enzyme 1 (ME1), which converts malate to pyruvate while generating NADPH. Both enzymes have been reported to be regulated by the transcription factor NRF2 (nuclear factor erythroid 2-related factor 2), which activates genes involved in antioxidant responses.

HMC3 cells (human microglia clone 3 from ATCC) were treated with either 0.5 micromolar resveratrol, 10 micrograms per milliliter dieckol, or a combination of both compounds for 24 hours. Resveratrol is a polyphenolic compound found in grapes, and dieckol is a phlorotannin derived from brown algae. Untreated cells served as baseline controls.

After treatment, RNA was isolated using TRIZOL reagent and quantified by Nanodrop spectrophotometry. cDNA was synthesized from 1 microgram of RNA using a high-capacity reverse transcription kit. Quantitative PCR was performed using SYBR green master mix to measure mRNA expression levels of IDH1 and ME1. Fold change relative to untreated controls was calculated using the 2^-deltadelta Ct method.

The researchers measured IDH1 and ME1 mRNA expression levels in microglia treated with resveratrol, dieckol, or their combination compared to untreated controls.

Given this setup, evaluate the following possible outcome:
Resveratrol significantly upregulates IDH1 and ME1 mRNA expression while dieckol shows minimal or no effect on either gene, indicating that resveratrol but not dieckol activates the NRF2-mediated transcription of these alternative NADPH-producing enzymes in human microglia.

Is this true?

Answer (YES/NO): NO